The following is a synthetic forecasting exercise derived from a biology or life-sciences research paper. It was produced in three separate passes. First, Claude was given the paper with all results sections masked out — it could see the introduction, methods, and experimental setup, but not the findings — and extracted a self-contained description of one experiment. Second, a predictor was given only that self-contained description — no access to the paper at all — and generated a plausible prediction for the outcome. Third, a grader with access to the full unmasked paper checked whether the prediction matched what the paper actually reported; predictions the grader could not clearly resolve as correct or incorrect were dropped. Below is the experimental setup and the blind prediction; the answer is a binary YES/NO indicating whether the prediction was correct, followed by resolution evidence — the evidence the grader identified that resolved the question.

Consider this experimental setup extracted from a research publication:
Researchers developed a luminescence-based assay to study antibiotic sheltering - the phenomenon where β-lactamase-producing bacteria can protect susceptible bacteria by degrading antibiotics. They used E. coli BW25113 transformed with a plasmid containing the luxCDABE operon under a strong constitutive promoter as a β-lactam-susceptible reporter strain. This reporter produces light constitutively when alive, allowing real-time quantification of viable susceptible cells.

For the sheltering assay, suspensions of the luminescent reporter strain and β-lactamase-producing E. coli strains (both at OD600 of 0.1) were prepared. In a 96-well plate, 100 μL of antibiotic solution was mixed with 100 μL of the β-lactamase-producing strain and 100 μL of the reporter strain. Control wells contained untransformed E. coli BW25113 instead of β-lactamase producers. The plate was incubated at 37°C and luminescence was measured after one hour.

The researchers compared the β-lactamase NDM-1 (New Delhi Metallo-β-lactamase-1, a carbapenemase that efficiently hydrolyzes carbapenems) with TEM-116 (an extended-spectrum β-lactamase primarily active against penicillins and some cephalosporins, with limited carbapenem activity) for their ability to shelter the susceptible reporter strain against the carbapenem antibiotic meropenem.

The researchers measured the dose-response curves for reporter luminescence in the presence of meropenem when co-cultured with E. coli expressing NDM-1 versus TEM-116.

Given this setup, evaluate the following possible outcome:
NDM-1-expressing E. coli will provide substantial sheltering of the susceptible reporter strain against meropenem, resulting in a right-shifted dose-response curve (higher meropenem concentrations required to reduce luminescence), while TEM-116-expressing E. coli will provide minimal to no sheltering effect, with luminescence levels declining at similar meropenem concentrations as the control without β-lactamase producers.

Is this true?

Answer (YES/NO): YES